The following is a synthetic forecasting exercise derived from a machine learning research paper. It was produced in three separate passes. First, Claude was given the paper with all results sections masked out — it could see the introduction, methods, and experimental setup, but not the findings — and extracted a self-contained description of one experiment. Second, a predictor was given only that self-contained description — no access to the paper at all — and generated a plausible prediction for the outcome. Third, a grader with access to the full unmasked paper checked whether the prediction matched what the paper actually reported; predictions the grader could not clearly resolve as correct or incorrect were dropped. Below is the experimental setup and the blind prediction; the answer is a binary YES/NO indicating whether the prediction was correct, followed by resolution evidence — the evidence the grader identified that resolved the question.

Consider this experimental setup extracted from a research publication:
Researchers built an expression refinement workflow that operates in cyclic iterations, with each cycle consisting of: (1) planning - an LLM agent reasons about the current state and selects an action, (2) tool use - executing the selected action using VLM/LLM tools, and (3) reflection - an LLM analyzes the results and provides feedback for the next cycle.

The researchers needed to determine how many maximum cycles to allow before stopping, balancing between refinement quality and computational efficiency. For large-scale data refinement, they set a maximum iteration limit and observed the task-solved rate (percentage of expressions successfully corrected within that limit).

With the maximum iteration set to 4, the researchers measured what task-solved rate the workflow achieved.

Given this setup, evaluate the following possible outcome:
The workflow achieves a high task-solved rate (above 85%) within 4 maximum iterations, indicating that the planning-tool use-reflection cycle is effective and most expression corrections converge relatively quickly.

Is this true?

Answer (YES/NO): NO